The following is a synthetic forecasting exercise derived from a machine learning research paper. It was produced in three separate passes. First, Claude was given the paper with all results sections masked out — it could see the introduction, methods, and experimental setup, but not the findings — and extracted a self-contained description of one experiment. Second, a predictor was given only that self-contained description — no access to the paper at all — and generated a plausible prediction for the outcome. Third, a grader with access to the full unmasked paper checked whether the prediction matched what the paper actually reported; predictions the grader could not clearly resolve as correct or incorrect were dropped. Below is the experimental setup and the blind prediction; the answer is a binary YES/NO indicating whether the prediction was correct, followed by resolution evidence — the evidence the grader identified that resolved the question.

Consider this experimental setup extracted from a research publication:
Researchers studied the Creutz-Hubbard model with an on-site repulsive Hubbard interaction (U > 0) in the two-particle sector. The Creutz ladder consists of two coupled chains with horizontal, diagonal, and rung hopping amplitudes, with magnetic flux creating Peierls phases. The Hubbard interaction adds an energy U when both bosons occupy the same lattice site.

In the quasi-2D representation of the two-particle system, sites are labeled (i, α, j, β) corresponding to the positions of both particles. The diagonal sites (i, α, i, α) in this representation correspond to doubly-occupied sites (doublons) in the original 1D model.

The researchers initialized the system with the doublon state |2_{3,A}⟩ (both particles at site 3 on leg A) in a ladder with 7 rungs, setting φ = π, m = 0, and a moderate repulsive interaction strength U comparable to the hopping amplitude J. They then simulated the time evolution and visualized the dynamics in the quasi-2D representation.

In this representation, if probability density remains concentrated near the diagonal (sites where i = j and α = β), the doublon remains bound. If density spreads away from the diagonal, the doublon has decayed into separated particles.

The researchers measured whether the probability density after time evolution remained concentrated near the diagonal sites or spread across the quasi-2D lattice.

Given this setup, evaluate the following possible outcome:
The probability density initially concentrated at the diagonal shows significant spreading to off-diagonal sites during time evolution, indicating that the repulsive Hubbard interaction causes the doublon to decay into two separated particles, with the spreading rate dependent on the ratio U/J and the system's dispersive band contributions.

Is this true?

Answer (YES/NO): YES